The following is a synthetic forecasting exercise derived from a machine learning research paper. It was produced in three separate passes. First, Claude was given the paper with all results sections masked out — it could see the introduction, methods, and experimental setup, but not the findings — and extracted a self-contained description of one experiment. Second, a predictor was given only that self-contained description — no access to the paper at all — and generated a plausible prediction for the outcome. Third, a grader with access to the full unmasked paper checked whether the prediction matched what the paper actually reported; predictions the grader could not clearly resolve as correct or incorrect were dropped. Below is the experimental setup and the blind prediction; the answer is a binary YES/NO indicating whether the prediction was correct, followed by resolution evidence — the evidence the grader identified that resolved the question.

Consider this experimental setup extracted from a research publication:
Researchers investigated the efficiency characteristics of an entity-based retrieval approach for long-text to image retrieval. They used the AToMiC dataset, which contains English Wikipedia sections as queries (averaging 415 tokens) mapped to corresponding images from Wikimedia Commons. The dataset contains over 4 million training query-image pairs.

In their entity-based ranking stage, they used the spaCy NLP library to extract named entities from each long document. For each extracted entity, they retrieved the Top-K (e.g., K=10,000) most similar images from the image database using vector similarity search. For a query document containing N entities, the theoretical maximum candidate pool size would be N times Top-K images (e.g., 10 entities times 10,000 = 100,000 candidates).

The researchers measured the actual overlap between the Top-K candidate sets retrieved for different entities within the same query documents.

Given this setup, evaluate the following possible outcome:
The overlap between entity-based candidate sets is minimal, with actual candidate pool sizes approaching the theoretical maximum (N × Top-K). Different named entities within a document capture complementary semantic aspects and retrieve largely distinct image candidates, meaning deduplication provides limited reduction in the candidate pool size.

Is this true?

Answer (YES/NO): NO